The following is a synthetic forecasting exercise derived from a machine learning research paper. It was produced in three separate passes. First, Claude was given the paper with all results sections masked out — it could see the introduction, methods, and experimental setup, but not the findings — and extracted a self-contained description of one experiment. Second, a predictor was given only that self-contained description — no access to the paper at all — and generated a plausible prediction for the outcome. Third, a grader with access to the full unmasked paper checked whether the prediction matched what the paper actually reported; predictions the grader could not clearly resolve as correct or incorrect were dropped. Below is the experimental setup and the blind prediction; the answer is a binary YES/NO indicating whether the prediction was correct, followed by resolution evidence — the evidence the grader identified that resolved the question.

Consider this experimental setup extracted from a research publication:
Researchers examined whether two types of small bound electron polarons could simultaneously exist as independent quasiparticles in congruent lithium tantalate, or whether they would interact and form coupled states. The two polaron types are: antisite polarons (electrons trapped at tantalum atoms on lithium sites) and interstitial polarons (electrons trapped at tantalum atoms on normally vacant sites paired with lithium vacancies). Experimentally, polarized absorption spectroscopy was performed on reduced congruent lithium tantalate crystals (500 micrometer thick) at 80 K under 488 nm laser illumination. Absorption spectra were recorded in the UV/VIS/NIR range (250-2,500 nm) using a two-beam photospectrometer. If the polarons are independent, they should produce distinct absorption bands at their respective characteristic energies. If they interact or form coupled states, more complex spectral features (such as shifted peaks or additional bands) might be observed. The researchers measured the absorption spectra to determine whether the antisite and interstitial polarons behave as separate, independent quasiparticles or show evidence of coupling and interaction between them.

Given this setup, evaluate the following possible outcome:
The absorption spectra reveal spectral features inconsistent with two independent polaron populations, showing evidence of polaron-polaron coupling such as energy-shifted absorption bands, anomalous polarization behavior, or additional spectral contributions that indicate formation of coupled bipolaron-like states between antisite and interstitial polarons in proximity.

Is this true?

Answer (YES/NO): NO